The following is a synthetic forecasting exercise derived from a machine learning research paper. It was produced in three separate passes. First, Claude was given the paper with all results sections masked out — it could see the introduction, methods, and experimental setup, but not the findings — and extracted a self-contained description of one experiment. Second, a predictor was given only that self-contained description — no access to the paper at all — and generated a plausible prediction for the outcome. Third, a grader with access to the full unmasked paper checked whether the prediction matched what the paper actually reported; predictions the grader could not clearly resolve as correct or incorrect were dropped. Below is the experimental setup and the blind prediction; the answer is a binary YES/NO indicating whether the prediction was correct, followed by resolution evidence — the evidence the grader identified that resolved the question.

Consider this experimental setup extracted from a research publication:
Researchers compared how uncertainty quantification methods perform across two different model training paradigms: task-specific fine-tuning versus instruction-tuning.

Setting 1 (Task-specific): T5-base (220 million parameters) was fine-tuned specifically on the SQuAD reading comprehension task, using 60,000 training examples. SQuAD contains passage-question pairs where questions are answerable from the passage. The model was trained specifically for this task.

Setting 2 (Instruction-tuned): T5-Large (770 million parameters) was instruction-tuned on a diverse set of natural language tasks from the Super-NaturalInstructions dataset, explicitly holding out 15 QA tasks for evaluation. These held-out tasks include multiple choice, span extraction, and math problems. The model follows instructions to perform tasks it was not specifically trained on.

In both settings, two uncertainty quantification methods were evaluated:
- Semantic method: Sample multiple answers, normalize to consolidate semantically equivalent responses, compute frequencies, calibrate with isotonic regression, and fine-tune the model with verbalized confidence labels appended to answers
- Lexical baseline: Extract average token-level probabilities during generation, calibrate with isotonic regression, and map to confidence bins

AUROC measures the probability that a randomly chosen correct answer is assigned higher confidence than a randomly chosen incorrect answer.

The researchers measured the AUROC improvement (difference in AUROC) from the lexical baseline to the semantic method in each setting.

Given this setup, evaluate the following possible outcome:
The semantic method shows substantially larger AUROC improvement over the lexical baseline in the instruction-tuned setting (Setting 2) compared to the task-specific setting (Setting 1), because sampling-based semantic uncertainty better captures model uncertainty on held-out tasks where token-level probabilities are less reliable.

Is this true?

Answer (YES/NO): YES